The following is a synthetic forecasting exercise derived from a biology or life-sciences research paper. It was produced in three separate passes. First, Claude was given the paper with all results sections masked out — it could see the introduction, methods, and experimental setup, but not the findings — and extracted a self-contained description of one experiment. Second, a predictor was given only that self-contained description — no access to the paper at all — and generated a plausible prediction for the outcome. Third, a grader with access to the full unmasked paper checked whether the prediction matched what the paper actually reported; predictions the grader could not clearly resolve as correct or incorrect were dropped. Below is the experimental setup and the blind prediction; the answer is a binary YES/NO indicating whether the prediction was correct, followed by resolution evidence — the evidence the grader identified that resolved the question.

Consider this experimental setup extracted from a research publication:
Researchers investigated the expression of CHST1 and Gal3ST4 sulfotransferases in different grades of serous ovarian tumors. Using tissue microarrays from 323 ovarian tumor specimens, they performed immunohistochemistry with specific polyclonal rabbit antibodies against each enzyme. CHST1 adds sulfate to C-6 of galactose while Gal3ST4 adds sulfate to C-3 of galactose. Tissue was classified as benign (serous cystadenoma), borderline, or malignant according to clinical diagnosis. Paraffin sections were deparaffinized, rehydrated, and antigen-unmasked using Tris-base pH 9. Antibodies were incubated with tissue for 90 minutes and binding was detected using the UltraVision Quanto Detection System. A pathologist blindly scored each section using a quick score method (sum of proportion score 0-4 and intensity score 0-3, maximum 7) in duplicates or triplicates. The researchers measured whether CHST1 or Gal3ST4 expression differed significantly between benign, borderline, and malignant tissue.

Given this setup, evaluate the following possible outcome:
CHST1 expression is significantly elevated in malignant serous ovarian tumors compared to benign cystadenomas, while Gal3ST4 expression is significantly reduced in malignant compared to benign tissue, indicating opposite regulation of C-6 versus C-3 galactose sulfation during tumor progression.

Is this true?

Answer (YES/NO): NO